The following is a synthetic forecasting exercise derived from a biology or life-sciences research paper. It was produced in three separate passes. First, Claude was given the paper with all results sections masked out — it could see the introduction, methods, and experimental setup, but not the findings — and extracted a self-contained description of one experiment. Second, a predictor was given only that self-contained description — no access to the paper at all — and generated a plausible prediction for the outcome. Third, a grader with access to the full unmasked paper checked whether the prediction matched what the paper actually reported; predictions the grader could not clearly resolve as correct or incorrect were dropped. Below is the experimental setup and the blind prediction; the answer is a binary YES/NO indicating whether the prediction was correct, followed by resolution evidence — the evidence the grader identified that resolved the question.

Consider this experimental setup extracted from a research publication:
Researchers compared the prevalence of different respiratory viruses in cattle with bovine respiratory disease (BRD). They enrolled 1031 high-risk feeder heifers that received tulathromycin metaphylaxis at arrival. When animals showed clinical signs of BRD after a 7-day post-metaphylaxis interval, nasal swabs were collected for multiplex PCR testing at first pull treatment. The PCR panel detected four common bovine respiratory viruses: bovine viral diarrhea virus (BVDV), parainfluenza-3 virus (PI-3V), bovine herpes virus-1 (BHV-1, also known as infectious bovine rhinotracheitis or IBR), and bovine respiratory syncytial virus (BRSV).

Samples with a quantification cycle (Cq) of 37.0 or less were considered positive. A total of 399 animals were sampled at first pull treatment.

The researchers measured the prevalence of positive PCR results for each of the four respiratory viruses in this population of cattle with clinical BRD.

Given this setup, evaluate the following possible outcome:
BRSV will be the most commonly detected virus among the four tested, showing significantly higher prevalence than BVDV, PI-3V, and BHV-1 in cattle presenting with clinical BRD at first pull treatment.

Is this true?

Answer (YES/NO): YES